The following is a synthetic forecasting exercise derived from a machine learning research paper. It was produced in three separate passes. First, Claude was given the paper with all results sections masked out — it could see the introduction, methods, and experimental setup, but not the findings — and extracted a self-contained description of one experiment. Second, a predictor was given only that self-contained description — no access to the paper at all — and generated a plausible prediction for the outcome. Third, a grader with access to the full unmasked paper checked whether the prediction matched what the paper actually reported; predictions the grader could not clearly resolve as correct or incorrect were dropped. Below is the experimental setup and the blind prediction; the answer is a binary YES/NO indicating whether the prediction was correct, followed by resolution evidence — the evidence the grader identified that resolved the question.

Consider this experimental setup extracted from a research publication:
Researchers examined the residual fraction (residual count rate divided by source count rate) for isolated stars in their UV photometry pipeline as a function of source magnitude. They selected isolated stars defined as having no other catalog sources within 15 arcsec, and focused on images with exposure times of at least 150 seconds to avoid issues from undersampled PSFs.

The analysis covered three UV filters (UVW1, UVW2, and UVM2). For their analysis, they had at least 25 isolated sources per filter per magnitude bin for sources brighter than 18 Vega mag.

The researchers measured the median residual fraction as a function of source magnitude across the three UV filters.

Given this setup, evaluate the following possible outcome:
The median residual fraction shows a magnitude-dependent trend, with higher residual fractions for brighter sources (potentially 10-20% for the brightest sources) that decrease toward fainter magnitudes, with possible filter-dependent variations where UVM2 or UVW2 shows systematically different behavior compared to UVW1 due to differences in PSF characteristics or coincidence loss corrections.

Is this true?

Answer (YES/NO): NO